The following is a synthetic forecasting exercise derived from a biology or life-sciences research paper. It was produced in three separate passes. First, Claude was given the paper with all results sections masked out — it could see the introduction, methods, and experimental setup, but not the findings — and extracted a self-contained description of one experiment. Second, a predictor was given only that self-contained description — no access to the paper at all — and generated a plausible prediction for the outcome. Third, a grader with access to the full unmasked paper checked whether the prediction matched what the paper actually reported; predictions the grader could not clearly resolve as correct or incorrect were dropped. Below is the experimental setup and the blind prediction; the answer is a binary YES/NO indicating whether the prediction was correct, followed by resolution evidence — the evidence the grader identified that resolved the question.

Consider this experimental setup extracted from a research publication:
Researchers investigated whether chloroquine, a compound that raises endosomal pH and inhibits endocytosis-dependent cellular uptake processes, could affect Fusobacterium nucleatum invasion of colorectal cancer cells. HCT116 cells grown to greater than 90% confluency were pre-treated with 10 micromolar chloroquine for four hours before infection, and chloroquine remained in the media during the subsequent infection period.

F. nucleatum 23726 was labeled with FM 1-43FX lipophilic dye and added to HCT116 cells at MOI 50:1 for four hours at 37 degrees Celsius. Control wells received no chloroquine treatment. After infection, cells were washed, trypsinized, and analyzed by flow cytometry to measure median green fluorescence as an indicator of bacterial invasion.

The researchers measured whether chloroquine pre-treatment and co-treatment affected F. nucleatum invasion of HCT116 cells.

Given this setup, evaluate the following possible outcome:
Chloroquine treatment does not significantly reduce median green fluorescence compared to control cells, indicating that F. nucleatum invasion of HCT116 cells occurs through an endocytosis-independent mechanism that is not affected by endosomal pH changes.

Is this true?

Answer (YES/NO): YES